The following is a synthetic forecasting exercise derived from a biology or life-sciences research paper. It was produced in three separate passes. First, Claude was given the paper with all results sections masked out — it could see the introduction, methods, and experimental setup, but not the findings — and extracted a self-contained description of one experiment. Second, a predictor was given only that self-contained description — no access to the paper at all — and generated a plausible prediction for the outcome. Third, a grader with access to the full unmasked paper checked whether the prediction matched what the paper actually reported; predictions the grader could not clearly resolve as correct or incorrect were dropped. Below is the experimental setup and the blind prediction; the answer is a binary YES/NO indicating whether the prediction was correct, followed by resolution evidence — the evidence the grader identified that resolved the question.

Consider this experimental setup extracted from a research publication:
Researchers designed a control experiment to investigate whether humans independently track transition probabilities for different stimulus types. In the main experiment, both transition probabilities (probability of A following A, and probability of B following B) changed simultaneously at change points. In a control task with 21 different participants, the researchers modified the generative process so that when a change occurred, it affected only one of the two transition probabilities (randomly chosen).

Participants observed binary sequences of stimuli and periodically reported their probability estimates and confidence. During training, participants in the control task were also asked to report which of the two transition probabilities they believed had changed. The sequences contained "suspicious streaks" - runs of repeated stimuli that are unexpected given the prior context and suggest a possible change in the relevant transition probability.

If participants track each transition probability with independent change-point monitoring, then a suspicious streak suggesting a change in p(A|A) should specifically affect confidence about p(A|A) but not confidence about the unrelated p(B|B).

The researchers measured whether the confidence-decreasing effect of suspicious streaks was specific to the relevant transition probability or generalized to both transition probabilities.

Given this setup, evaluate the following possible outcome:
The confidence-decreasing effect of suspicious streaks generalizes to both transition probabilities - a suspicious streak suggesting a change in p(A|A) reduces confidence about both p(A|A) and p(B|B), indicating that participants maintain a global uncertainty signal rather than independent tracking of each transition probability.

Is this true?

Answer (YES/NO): NO